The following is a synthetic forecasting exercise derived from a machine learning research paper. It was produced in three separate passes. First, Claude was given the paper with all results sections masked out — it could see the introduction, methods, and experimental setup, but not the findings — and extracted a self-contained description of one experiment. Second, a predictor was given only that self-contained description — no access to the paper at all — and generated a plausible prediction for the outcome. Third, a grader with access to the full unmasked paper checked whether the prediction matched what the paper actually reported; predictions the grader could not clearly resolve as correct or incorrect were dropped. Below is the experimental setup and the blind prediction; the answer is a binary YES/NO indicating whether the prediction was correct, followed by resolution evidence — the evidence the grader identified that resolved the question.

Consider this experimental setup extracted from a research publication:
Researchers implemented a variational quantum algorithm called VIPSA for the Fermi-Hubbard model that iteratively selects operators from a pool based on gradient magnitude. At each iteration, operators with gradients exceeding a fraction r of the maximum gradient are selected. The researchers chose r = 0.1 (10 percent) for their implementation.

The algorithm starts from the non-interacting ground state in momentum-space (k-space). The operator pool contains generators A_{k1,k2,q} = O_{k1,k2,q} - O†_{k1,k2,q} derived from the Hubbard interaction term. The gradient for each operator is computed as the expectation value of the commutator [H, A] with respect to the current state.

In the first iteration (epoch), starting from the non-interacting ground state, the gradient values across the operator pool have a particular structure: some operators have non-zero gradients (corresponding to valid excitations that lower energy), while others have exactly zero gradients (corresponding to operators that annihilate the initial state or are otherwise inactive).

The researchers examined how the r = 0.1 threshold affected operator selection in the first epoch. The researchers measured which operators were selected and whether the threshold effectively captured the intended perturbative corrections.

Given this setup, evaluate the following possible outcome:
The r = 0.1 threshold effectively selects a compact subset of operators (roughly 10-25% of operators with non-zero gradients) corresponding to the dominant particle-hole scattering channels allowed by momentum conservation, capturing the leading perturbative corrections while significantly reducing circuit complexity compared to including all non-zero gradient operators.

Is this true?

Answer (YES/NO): NO